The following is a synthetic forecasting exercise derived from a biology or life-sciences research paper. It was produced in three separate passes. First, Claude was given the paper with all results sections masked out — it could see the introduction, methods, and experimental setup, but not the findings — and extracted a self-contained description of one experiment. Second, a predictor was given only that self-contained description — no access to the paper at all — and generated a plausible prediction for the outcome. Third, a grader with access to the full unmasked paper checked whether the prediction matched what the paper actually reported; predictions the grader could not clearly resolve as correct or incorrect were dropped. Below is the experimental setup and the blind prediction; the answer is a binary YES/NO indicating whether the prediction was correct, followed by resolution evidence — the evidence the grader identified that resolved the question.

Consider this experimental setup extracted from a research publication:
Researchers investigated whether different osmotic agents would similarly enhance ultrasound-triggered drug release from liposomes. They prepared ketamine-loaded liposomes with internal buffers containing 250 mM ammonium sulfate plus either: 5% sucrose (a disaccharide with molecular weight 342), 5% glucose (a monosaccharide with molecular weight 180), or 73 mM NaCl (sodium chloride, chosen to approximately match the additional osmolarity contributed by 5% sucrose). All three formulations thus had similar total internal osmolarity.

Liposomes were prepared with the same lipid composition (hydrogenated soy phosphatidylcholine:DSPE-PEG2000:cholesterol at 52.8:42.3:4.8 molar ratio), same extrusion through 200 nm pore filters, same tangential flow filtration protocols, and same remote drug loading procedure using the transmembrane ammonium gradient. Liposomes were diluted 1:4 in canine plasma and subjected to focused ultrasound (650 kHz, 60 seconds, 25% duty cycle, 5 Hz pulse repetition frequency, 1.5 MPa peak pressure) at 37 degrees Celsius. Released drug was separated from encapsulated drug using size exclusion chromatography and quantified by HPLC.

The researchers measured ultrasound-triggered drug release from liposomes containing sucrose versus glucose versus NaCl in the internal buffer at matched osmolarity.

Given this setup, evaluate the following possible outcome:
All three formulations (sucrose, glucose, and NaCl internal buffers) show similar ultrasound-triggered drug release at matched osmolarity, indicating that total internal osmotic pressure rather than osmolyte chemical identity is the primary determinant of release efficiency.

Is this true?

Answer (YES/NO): NO